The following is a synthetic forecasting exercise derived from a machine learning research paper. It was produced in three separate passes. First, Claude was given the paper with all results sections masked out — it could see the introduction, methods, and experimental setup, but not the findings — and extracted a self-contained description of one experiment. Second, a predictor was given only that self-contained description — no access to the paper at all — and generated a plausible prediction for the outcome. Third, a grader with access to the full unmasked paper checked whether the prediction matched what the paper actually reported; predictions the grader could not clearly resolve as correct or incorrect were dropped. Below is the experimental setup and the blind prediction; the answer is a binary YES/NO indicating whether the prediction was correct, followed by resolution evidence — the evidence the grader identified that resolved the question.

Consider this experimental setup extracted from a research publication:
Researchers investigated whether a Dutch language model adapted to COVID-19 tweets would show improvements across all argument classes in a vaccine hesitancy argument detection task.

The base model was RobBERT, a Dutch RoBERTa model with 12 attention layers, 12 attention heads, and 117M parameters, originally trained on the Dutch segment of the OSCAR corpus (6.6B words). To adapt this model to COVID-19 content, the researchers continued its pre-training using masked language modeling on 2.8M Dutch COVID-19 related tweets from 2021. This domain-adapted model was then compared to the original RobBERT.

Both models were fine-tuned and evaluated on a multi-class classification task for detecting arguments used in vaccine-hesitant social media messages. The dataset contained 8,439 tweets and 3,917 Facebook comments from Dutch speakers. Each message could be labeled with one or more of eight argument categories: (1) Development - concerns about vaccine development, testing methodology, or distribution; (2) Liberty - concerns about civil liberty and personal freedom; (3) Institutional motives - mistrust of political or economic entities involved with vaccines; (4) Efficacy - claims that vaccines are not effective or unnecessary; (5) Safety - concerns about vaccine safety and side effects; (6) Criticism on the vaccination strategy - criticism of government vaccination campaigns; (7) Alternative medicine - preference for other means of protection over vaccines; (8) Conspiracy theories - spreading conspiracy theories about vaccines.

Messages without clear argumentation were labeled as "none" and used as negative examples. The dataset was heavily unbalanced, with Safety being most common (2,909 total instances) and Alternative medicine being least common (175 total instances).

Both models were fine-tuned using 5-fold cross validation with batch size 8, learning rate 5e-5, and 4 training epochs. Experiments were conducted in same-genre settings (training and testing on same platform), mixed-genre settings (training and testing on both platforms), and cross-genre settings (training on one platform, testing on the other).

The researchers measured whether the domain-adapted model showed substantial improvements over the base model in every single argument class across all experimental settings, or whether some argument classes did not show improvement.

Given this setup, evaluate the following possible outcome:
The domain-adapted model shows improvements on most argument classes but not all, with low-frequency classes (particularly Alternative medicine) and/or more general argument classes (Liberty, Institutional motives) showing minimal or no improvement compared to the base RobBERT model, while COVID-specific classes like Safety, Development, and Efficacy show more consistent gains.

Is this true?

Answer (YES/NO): NO